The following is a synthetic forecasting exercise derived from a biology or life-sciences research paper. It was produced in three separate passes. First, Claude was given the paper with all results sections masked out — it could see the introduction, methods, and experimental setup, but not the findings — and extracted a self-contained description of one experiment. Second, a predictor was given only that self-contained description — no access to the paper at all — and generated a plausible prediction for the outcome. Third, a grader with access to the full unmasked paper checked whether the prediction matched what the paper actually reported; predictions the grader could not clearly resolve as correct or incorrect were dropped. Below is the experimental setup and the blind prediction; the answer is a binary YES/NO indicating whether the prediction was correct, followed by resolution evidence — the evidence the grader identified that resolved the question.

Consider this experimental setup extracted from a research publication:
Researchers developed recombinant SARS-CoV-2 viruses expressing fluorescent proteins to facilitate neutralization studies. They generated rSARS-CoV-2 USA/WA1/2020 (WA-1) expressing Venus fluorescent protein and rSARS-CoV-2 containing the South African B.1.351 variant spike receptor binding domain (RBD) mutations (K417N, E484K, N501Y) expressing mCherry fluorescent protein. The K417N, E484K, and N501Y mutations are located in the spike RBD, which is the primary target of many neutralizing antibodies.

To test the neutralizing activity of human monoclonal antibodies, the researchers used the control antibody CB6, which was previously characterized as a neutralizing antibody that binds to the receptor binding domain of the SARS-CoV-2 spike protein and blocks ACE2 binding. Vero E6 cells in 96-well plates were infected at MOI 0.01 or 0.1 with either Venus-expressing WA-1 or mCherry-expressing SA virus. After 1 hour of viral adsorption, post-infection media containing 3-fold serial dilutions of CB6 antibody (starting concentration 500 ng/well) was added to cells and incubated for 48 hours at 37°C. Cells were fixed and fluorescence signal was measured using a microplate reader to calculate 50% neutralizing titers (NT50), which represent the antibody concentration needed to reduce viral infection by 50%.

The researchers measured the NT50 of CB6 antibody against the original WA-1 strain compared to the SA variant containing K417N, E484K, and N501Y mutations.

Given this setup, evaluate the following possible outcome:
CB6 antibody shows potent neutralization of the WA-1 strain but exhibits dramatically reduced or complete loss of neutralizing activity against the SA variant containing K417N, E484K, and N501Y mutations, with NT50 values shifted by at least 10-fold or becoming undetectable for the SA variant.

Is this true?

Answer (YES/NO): YES